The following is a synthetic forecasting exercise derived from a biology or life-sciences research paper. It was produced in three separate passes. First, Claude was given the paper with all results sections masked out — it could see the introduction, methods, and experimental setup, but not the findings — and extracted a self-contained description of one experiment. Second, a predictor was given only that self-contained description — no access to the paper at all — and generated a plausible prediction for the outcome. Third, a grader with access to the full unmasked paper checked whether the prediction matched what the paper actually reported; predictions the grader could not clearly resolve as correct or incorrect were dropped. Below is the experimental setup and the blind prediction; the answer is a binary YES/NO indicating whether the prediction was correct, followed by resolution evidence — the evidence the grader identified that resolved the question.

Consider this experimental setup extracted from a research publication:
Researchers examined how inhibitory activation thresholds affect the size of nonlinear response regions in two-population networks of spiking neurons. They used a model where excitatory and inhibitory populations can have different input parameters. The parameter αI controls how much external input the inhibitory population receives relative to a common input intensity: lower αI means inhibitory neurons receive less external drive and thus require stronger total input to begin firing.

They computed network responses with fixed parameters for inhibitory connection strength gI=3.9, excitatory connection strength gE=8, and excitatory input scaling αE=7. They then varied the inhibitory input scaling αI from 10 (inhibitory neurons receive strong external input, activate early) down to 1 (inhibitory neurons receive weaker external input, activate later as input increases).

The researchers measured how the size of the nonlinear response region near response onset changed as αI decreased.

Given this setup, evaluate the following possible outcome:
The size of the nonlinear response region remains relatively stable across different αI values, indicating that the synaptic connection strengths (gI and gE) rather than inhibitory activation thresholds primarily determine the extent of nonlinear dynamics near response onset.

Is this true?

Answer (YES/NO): NO